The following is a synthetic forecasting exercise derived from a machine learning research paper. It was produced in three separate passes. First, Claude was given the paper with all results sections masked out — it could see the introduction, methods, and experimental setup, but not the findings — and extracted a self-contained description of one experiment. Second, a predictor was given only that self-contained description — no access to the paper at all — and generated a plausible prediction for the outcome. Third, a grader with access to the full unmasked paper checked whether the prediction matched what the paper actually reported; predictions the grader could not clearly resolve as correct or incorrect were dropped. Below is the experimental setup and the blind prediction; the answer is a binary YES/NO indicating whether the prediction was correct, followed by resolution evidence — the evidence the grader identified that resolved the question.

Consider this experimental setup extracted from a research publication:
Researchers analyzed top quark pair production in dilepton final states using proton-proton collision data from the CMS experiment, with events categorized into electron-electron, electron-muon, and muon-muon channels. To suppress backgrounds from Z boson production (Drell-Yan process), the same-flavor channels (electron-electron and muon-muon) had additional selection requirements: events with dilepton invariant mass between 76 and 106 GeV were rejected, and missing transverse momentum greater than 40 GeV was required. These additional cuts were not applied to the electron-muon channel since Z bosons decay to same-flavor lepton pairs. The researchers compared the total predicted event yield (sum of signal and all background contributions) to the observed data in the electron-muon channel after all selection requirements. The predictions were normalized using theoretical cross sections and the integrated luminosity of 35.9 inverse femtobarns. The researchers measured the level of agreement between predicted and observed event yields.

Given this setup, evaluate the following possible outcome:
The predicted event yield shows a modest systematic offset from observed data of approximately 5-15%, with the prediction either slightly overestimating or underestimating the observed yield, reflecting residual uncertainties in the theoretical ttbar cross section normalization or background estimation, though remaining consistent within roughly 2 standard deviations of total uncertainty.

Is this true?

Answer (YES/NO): NO